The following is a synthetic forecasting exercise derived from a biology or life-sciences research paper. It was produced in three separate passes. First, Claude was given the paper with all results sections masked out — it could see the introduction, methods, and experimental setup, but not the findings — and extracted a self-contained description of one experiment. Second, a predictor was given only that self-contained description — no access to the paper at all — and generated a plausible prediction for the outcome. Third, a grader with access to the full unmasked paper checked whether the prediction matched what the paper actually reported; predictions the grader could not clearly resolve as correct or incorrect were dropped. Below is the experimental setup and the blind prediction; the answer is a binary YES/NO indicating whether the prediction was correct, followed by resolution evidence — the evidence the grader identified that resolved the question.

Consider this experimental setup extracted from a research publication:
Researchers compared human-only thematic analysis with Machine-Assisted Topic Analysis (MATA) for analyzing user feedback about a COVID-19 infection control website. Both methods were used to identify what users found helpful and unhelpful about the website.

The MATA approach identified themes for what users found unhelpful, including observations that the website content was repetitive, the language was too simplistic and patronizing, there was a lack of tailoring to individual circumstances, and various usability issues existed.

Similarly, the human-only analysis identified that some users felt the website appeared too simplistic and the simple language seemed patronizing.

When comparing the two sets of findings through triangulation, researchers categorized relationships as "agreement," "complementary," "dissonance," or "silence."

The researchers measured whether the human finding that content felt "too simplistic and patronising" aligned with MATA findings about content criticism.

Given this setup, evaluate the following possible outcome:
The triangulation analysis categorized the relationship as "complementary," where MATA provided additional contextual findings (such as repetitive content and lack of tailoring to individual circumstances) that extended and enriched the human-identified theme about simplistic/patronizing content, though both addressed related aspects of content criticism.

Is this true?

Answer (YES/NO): NO